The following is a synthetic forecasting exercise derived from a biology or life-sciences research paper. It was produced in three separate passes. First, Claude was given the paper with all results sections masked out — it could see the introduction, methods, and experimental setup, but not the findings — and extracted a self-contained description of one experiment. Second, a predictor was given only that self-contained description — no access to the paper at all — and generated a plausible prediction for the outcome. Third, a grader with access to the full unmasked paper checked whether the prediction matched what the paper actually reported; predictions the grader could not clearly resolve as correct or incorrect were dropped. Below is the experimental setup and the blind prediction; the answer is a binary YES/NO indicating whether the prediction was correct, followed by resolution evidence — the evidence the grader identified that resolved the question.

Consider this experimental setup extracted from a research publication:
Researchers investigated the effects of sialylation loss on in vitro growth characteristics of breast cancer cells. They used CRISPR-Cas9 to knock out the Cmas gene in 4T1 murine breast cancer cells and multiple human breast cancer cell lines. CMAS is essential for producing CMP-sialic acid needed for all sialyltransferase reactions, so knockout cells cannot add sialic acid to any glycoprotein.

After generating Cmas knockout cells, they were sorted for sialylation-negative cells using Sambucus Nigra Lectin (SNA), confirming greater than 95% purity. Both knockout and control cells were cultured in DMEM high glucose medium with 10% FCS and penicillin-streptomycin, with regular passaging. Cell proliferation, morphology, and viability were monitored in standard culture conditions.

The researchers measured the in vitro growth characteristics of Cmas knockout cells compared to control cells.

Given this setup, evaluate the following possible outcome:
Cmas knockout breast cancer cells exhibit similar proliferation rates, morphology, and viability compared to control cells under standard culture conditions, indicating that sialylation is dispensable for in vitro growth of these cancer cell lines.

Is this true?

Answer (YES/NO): YES